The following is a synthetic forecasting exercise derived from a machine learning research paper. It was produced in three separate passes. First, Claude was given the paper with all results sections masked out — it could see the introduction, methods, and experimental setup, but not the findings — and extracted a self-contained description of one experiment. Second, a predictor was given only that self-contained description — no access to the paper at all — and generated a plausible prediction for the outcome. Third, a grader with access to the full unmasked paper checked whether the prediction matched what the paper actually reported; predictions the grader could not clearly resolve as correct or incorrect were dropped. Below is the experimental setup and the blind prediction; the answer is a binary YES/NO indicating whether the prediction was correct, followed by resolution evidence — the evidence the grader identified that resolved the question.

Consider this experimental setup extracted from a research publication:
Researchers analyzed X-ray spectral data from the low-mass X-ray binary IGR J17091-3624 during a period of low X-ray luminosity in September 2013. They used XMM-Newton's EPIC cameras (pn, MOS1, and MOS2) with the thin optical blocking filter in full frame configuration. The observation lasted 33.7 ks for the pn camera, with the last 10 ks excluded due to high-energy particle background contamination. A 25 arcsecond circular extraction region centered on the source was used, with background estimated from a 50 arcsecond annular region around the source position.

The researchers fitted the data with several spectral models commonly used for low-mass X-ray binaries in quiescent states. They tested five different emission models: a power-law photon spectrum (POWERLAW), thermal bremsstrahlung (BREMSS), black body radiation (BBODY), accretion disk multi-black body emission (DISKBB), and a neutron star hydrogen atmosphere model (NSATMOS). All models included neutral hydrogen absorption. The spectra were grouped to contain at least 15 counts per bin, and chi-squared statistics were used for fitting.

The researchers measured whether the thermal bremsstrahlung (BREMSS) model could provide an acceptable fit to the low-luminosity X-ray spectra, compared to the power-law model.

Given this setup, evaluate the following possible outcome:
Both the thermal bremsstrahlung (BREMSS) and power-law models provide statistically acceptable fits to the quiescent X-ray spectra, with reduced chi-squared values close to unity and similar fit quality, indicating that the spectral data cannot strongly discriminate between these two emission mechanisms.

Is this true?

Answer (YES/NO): NO